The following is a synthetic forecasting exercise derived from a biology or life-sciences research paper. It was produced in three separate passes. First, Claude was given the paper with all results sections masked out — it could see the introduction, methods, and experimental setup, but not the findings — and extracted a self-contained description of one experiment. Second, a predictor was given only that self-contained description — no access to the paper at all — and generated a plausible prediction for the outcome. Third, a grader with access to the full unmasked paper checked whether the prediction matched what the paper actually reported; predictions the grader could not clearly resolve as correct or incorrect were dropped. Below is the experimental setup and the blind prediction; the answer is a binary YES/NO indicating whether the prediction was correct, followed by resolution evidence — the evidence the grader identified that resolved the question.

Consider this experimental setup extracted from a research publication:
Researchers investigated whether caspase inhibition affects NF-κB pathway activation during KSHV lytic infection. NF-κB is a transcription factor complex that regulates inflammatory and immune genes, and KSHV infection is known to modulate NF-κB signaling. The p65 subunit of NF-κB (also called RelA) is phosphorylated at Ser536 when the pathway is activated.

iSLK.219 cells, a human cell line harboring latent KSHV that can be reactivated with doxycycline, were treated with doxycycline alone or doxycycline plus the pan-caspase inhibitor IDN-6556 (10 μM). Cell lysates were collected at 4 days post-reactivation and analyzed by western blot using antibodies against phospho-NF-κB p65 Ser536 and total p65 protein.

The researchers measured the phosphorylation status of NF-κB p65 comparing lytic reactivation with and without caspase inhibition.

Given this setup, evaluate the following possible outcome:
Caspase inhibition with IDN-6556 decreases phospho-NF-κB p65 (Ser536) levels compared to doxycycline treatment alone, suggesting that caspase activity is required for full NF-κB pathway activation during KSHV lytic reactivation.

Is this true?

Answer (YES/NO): NO